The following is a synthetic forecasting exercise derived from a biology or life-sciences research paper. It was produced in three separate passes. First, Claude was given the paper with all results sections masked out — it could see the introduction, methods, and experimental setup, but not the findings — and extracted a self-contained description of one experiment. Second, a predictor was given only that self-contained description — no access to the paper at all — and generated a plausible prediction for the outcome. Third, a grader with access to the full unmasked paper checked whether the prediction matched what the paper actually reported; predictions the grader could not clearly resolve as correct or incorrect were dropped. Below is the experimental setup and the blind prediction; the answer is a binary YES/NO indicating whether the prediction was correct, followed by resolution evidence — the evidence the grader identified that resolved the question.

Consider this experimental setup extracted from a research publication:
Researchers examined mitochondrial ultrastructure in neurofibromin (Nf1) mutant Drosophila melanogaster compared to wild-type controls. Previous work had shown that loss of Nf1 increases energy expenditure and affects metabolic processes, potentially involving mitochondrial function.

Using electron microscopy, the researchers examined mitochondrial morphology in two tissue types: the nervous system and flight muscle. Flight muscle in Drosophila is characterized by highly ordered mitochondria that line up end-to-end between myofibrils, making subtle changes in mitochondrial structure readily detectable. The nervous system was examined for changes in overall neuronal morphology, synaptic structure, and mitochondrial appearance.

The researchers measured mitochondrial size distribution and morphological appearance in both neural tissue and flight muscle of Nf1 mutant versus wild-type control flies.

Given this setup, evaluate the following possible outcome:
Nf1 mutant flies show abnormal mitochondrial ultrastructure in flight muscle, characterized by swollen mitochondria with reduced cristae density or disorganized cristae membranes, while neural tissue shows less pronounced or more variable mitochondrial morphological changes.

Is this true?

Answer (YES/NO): NO